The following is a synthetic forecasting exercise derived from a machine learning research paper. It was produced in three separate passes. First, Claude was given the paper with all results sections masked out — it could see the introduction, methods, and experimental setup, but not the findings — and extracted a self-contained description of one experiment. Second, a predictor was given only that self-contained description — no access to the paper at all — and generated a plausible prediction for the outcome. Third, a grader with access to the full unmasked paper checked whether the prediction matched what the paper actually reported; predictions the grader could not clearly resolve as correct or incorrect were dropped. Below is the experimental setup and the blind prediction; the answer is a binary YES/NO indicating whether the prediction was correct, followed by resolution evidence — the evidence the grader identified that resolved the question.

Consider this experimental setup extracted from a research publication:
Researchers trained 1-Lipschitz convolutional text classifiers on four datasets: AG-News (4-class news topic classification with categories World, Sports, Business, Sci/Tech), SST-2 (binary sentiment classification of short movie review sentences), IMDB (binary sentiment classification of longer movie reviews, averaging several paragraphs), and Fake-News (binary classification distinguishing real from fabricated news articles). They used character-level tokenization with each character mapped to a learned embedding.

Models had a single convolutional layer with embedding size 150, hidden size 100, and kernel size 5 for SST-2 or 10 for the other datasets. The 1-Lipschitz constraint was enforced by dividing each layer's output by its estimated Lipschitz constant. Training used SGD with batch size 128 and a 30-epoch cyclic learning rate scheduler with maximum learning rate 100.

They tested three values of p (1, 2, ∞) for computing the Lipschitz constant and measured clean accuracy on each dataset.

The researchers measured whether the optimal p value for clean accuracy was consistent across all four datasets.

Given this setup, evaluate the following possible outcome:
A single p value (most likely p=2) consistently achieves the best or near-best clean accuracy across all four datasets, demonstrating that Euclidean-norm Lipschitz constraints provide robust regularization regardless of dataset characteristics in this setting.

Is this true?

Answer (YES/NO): NO